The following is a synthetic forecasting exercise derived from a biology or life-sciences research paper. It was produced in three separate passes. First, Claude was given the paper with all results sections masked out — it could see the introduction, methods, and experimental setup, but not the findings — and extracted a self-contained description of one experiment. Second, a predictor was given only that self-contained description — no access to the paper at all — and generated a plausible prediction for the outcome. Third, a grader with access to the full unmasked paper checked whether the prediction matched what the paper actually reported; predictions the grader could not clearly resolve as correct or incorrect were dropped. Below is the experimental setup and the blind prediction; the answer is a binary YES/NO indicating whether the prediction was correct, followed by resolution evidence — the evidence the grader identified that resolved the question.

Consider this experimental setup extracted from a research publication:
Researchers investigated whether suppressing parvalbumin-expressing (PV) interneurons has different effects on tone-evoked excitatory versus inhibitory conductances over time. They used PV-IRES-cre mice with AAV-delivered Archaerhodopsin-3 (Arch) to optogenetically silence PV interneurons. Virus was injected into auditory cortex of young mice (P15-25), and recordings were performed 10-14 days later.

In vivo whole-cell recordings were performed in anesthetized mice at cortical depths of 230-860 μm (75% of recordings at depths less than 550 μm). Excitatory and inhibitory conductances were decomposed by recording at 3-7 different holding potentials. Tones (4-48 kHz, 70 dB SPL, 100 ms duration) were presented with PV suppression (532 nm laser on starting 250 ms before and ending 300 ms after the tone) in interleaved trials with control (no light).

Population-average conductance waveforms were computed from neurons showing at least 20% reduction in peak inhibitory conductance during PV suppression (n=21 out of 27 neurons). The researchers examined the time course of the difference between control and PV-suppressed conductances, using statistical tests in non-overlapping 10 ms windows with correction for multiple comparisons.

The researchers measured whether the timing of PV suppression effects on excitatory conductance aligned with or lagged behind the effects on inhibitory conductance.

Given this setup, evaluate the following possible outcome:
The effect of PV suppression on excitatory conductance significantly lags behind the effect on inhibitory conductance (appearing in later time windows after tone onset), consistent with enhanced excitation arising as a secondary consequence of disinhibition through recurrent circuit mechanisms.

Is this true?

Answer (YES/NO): YES